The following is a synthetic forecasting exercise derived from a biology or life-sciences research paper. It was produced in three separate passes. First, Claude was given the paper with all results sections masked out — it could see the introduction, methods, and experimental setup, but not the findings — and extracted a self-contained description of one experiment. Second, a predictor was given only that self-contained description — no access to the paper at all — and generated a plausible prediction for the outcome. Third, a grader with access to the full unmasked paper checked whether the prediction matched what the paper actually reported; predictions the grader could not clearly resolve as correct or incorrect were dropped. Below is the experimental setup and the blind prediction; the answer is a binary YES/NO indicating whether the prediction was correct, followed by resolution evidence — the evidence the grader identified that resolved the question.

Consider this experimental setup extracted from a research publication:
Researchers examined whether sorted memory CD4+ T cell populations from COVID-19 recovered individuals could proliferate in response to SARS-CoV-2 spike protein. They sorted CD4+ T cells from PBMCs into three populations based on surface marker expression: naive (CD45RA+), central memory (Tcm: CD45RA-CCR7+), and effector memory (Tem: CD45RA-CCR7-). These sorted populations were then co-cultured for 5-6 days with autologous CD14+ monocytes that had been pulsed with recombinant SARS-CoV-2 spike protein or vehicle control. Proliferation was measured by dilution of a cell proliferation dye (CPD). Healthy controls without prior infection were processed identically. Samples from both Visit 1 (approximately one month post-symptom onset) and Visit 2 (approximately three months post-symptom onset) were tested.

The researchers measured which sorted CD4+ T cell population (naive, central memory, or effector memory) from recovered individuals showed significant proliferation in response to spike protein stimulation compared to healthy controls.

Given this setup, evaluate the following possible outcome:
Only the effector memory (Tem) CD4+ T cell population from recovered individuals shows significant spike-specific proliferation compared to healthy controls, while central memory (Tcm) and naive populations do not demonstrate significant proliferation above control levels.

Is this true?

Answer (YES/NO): NO